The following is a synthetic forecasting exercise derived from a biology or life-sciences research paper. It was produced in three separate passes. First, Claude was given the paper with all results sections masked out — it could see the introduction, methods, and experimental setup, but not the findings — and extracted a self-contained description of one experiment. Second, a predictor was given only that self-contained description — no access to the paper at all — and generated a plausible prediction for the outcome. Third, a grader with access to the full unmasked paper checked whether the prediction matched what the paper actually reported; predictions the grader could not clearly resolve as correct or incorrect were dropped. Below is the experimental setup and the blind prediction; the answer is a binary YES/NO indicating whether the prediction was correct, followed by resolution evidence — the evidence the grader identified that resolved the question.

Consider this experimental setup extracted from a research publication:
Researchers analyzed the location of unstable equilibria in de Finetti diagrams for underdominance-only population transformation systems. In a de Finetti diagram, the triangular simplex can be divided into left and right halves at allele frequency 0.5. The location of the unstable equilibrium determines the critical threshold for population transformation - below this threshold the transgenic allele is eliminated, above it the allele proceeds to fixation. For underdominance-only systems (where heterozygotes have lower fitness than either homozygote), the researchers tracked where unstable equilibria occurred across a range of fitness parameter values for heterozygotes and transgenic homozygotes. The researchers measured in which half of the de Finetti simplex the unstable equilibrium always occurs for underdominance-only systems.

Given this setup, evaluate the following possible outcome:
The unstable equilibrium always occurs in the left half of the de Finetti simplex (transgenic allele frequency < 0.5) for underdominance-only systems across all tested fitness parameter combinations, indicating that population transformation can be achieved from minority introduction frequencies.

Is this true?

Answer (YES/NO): NO